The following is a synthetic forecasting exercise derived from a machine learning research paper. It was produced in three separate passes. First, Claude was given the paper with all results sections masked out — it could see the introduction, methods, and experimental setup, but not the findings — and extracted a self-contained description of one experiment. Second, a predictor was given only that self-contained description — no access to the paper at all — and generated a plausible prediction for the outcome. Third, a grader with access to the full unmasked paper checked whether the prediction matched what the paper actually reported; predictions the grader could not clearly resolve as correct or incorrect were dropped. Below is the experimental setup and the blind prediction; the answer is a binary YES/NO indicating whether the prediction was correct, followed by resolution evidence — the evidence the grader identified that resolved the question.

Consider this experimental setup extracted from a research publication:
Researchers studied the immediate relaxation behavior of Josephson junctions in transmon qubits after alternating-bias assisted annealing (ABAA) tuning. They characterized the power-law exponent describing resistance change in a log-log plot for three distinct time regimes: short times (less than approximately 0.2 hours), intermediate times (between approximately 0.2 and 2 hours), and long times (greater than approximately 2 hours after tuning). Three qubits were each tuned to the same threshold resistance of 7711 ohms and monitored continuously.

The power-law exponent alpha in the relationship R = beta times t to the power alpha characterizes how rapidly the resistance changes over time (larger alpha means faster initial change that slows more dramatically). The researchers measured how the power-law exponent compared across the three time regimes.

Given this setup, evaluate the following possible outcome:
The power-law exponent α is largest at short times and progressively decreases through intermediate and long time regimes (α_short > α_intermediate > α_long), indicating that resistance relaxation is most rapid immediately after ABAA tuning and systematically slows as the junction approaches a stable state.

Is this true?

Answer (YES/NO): YES